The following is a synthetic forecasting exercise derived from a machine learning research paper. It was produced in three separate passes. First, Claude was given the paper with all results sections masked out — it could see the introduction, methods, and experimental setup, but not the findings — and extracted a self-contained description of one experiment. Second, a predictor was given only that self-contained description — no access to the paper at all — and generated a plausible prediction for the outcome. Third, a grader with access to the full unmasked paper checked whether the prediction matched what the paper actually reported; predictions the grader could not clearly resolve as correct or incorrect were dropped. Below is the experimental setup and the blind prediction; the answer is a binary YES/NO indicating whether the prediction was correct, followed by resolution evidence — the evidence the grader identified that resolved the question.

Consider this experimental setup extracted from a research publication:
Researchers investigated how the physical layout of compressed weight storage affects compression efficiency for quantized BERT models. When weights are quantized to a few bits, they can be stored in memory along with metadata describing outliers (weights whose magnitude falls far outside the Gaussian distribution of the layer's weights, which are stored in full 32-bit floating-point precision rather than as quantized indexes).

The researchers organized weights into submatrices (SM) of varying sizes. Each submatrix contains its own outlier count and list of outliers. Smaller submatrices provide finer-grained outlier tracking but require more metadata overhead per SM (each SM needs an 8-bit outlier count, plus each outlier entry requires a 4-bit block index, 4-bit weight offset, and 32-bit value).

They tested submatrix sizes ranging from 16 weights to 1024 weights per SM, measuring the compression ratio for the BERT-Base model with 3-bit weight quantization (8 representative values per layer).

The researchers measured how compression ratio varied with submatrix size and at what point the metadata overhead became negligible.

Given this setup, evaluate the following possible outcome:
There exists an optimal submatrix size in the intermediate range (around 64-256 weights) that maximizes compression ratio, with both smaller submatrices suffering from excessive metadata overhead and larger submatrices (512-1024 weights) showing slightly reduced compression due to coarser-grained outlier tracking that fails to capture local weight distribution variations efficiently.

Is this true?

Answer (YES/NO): NO